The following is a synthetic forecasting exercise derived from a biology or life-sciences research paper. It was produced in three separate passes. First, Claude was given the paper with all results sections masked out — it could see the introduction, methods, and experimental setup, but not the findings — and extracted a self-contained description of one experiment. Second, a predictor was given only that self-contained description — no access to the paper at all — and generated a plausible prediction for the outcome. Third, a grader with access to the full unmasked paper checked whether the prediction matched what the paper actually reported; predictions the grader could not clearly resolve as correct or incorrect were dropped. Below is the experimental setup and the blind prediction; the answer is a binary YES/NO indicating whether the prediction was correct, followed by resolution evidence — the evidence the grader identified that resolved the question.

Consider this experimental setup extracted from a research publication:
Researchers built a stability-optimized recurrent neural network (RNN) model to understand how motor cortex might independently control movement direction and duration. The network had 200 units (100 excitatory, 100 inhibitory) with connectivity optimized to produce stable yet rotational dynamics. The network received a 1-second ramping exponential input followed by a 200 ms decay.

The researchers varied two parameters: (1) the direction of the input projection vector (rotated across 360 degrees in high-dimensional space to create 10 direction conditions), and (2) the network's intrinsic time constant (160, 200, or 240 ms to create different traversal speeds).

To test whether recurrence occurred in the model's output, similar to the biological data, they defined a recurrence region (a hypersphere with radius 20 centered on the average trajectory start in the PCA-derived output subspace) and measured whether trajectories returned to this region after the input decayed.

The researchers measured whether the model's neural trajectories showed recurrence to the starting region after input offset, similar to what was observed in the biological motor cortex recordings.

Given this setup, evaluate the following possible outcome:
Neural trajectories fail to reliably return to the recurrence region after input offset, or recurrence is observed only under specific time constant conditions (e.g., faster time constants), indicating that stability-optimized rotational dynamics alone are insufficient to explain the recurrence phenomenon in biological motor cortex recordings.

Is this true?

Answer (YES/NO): NO